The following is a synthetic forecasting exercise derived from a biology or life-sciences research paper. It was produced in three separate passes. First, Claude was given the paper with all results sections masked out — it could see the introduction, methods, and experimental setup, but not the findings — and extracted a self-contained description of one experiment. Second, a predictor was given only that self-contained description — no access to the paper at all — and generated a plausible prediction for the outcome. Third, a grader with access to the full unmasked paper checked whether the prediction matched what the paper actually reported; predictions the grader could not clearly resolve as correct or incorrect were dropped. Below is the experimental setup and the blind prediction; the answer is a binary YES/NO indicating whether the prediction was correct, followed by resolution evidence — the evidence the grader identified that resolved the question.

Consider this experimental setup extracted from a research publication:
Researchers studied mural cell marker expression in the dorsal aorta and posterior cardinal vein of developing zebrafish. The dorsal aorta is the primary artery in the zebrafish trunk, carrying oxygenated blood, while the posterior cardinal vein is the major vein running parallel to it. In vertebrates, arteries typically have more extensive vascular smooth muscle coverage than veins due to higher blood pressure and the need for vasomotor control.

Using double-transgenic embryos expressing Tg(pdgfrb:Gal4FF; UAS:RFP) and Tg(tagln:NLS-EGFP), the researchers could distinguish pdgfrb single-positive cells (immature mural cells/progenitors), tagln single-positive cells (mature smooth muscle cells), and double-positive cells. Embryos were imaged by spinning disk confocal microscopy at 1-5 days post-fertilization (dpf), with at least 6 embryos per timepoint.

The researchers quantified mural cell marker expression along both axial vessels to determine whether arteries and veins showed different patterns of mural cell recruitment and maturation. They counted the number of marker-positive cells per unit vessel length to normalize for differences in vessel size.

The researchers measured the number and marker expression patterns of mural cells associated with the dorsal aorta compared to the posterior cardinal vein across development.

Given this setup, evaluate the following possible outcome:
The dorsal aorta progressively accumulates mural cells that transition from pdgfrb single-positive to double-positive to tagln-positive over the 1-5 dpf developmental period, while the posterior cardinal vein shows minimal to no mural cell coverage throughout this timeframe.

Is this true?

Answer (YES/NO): NO